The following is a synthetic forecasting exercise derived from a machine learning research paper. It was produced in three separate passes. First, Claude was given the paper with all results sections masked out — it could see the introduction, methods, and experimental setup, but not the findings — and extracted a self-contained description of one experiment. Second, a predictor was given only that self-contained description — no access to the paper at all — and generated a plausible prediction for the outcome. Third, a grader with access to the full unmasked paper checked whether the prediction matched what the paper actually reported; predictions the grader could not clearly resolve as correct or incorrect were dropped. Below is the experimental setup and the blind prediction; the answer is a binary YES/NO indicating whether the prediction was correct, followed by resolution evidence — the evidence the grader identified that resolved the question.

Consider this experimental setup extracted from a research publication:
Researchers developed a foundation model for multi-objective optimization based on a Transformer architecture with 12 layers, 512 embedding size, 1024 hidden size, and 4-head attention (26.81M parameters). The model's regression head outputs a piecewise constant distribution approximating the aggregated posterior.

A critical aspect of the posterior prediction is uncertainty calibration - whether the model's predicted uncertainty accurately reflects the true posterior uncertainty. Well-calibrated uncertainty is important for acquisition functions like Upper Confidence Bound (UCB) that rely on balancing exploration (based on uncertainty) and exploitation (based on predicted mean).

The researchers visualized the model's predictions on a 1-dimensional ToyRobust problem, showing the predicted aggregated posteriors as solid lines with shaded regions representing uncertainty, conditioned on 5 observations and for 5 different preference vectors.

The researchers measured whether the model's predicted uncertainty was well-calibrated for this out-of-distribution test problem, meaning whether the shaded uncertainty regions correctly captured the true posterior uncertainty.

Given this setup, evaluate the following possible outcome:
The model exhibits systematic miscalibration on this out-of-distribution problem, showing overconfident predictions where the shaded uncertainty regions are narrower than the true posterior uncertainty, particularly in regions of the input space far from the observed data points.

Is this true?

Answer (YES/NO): NO